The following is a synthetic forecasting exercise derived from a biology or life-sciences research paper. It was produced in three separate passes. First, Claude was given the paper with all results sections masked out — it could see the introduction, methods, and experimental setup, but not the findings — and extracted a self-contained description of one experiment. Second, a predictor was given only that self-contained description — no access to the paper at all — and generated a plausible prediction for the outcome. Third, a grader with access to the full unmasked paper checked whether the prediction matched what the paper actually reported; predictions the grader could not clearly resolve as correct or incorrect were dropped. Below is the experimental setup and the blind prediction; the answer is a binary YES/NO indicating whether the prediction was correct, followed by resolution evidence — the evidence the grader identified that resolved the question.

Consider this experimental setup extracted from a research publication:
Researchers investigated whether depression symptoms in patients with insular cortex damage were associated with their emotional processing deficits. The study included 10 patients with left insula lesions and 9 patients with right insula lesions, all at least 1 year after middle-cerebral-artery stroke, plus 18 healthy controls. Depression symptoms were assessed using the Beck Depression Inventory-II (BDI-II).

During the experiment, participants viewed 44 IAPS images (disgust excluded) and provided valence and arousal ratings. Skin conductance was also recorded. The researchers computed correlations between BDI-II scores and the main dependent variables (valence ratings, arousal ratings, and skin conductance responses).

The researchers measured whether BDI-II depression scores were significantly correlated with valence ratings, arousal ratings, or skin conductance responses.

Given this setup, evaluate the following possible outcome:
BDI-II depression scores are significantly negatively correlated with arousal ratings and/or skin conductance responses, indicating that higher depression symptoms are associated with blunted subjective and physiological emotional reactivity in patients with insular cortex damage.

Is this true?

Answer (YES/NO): NO